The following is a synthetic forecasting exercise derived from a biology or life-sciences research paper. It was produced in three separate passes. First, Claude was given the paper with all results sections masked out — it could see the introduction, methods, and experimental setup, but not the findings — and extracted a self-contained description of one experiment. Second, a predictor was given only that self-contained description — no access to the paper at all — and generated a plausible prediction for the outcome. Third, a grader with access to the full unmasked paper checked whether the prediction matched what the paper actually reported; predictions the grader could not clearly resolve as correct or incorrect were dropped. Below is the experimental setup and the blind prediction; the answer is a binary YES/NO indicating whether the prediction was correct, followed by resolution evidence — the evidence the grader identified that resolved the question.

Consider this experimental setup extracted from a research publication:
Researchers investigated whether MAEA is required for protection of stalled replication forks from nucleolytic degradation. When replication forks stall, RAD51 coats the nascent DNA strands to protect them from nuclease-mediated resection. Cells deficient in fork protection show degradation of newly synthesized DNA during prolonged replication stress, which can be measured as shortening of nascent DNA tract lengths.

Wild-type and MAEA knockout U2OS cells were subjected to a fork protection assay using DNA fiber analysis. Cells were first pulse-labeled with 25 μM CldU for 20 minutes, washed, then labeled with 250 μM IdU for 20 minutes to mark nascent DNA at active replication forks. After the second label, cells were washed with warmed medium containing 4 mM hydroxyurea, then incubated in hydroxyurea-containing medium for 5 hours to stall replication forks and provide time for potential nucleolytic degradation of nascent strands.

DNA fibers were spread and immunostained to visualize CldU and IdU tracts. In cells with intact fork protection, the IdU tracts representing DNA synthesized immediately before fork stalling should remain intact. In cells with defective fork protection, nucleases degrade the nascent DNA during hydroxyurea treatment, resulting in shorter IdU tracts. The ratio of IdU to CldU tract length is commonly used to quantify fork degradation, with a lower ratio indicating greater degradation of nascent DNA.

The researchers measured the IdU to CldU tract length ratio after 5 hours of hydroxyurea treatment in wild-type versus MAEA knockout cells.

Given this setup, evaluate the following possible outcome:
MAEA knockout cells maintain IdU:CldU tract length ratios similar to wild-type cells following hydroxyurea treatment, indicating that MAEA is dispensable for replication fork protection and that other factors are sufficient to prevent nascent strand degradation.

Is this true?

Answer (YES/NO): NO